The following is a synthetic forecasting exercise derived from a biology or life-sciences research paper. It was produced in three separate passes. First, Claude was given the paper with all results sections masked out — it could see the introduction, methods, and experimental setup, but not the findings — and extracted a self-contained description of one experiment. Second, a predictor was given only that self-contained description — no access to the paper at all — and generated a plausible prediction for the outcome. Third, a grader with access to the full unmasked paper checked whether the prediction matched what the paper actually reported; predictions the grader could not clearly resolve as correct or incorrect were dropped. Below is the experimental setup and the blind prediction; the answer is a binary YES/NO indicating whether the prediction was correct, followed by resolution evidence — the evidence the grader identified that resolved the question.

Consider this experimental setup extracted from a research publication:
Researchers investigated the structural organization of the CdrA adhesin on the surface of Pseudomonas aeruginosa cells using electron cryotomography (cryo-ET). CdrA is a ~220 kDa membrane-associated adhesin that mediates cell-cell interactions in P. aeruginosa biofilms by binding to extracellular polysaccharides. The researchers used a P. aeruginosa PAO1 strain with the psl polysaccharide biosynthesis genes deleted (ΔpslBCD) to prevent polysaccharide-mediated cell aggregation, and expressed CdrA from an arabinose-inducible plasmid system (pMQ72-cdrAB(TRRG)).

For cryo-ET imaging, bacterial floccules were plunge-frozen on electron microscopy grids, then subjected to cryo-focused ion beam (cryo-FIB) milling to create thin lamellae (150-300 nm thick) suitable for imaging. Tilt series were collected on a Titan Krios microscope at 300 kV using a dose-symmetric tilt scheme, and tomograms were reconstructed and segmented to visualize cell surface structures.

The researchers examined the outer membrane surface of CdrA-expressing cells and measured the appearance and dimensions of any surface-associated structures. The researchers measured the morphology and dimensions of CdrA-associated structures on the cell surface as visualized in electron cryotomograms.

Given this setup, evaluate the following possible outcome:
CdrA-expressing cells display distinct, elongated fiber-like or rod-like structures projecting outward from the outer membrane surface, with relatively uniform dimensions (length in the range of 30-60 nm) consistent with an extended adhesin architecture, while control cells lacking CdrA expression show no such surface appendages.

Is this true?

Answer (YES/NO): NO